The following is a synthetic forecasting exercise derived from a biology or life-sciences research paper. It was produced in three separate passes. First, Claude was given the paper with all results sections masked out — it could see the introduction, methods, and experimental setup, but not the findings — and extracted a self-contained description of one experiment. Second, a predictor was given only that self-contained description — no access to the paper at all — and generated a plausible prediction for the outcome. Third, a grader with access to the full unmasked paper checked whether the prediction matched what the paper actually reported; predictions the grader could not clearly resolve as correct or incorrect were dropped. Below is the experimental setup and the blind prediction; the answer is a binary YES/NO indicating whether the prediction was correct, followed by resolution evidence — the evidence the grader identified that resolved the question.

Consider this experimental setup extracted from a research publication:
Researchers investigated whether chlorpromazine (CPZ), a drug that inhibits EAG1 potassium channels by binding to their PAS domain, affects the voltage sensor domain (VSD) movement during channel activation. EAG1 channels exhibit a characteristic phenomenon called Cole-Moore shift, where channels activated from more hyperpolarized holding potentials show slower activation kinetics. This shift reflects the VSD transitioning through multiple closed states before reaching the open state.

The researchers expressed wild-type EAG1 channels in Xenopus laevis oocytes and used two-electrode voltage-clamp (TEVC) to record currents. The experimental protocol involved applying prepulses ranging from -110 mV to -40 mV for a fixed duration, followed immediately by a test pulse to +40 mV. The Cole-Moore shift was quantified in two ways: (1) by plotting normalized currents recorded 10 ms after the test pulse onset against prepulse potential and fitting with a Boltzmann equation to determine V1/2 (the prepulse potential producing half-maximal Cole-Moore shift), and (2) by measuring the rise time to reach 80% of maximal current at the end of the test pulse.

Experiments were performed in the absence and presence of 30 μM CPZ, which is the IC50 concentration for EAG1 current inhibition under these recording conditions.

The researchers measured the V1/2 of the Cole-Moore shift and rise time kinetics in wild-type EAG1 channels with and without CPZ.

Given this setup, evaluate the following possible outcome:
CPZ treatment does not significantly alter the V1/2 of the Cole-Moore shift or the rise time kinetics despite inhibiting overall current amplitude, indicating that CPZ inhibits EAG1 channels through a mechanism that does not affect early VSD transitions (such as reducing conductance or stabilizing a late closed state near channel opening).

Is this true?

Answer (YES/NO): YES